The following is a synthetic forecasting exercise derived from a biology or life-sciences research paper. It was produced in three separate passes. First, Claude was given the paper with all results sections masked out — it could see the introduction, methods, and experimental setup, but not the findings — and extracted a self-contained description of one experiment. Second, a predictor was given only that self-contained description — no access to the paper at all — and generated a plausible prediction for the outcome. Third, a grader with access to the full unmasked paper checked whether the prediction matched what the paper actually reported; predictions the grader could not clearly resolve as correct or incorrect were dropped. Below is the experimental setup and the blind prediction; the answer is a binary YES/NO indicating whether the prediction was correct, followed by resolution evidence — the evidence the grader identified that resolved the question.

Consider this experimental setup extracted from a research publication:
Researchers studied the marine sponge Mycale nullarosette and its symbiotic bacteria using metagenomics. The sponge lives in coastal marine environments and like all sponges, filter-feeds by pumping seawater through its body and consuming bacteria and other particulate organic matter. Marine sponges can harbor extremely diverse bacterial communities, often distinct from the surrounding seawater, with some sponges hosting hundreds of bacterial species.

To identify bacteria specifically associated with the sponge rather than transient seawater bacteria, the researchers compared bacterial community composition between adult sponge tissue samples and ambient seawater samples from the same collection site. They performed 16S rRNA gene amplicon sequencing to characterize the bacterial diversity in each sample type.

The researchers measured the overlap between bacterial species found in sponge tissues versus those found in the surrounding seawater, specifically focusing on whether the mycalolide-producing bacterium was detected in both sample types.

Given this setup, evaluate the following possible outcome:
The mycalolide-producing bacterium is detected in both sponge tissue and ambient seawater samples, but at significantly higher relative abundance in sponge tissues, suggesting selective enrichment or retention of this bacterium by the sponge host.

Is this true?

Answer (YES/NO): NO